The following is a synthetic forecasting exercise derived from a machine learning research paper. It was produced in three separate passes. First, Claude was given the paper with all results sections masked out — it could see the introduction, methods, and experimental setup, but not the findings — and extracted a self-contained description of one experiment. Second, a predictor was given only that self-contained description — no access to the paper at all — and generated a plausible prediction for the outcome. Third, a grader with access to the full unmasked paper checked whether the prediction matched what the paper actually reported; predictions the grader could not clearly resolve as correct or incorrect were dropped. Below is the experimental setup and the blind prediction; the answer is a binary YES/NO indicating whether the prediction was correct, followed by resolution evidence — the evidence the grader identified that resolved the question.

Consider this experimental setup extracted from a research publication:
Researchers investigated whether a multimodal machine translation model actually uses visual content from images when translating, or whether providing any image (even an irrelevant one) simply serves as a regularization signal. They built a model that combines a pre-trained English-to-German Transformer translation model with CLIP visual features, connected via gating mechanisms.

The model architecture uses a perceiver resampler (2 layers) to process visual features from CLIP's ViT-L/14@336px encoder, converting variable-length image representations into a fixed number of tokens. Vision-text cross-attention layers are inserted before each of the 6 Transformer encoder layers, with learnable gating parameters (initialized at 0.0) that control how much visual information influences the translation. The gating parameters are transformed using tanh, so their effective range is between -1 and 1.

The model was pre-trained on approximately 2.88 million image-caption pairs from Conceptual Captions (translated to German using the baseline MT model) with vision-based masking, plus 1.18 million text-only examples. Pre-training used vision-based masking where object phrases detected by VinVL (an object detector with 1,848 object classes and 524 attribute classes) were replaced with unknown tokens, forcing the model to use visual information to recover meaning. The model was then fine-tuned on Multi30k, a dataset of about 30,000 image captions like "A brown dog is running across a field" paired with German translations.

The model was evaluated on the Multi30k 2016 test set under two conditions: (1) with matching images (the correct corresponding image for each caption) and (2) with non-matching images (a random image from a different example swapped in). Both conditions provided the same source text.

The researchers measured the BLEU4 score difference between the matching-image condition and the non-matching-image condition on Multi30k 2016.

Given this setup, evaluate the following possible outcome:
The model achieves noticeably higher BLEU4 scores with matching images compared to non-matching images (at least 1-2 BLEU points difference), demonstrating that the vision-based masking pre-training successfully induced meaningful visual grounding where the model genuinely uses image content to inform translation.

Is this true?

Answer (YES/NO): NO